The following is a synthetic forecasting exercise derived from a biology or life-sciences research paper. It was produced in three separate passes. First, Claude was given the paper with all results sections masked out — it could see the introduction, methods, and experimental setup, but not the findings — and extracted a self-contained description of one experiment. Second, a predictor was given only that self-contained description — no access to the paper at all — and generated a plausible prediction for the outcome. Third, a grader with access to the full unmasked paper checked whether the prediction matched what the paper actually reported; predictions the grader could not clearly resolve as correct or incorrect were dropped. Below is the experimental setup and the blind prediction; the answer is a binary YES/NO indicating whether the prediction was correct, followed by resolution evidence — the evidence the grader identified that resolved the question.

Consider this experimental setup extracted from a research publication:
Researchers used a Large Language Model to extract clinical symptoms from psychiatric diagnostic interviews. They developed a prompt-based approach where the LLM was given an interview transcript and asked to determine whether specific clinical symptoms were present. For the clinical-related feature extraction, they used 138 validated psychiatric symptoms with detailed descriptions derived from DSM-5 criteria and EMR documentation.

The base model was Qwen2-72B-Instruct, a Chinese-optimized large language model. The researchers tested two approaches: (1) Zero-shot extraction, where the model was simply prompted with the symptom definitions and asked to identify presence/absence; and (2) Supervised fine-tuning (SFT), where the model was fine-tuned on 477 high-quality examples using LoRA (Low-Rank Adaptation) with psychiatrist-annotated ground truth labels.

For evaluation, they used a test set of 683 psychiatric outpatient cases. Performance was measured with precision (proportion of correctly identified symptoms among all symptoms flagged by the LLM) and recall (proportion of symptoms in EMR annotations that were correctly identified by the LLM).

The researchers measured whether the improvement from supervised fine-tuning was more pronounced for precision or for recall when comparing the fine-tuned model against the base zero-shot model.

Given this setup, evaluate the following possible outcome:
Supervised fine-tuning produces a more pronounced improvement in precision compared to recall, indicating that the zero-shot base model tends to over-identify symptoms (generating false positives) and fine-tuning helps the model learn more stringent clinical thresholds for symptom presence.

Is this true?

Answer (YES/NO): NO